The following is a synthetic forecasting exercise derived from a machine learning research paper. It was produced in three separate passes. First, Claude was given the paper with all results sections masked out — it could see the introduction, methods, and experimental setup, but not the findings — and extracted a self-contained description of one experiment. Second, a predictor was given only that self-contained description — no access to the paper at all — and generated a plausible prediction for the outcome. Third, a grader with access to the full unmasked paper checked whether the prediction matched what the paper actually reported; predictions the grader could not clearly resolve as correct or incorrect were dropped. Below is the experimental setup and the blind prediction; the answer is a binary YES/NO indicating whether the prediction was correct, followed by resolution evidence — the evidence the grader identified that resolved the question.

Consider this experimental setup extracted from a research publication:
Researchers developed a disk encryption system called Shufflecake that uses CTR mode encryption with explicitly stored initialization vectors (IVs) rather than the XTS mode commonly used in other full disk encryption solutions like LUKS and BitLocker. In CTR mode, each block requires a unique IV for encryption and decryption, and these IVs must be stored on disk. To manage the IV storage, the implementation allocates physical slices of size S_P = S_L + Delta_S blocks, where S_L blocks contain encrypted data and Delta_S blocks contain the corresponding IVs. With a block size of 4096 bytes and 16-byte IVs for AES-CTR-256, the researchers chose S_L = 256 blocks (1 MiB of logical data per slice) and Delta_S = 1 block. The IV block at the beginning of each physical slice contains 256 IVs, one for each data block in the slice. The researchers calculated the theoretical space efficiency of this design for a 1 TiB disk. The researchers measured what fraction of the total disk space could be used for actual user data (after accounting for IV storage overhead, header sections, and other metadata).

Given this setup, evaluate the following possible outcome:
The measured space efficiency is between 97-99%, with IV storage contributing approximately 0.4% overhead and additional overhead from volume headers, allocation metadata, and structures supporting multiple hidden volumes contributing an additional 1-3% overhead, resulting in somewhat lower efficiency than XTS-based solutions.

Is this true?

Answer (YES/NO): NO